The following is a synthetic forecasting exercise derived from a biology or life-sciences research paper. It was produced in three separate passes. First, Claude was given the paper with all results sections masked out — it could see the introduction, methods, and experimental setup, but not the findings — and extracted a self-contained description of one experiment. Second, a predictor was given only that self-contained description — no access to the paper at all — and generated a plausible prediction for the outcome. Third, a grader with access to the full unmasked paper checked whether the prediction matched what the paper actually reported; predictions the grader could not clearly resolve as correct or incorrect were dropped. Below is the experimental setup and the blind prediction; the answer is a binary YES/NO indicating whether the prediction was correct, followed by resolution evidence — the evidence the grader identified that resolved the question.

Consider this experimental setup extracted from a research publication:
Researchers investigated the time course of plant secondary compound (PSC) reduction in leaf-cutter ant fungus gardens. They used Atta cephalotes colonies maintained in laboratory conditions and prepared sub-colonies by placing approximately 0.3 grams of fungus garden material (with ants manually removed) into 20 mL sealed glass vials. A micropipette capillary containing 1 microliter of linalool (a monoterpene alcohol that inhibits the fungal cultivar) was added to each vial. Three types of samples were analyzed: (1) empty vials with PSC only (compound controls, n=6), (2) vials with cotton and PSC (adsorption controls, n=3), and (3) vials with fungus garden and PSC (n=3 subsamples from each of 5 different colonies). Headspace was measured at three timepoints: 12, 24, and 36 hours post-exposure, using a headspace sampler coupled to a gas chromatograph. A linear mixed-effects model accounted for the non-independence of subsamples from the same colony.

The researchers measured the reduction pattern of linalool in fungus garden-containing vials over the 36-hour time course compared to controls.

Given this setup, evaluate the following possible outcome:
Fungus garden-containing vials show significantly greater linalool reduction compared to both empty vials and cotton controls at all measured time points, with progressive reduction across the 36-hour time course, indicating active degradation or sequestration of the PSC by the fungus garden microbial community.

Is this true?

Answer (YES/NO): NO